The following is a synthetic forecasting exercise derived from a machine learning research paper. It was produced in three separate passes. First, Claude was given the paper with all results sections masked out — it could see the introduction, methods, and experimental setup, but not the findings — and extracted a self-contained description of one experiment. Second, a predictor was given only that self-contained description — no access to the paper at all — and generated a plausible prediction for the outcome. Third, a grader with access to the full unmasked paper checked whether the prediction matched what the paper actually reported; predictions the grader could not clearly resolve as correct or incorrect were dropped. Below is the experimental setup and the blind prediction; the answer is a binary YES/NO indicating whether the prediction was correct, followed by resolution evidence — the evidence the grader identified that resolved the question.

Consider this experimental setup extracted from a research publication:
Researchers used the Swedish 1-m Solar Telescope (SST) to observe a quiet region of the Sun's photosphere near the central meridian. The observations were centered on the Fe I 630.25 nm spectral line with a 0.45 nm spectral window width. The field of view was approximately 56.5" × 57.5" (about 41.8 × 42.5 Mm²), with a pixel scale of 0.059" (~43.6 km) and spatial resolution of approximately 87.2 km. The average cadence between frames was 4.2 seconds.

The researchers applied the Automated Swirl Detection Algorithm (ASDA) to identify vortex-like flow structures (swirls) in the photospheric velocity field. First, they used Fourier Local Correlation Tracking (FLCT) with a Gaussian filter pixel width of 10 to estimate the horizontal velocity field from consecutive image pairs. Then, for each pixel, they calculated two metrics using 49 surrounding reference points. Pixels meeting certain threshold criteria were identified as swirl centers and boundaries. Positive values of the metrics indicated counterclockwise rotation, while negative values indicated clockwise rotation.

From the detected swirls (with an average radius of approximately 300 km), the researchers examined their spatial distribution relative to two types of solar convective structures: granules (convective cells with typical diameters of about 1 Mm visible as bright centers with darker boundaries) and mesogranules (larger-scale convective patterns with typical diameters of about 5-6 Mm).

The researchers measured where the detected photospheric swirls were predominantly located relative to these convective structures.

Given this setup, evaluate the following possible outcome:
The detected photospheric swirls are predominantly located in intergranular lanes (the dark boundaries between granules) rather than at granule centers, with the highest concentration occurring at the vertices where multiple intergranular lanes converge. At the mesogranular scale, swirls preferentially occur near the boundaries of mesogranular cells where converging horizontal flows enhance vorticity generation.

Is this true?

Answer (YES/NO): NO